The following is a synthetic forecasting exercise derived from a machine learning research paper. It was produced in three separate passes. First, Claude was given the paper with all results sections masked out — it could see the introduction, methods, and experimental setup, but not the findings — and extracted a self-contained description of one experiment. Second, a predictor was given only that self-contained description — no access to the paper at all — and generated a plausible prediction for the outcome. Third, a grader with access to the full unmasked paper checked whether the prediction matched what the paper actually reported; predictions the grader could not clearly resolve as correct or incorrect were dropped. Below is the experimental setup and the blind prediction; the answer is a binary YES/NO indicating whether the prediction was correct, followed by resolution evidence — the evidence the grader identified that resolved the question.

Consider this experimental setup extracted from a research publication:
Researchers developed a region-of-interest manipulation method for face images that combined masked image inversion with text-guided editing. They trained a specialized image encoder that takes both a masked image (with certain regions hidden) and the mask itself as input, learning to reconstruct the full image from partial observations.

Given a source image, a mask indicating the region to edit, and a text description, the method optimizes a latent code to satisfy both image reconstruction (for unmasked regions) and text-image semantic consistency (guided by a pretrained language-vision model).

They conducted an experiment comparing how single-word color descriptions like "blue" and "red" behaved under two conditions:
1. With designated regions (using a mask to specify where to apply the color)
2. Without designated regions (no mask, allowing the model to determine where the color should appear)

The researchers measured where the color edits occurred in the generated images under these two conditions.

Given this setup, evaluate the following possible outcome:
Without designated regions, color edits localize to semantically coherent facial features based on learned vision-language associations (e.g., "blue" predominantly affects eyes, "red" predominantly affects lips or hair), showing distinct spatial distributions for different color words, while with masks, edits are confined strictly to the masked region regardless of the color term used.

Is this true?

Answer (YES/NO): NO